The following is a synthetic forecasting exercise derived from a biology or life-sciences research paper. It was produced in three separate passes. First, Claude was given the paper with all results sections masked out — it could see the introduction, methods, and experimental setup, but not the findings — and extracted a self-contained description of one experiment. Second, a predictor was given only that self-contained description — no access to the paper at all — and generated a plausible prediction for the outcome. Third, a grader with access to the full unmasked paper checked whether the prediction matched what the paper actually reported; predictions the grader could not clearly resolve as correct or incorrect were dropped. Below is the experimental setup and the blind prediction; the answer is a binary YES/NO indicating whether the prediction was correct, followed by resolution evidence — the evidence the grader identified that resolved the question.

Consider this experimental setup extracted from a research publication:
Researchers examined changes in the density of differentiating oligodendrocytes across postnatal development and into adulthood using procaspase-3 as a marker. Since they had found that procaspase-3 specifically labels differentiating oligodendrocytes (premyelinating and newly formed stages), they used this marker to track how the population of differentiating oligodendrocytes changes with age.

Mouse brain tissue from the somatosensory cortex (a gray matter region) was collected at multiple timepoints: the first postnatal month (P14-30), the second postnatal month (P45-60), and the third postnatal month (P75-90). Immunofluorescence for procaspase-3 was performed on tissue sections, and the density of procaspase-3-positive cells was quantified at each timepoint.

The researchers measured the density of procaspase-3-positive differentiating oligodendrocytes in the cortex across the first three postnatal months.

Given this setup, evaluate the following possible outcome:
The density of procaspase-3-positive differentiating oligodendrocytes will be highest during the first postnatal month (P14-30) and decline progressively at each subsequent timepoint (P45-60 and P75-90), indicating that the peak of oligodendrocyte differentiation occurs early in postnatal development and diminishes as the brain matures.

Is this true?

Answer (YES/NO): YES